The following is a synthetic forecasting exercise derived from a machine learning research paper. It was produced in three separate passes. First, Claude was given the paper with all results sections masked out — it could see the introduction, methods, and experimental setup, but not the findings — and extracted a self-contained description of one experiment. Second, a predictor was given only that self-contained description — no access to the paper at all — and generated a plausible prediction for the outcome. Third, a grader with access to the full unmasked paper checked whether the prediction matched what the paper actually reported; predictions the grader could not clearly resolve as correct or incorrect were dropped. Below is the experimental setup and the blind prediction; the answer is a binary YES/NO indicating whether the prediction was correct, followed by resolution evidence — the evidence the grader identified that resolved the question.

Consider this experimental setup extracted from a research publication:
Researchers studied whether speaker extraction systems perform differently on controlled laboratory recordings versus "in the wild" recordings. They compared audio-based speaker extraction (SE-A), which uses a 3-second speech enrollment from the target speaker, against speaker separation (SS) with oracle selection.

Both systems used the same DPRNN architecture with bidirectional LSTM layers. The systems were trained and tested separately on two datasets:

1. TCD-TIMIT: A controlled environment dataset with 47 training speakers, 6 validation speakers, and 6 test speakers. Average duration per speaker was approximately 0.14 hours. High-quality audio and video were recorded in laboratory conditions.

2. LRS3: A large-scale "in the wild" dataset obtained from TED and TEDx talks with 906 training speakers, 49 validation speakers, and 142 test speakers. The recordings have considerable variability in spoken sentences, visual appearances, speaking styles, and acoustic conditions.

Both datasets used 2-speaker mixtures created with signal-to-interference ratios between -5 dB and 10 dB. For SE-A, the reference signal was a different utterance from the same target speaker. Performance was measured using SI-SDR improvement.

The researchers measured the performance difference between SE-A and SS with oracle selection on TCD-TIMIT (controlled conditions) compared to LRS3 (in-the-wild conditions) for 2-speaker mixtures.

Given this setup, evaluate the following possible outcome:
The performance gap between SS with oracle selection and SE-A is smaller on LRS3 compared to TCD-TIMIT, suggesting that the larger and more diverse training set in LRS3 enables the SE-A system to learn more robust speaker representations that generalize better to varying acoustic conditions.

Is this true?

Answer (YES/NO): YES